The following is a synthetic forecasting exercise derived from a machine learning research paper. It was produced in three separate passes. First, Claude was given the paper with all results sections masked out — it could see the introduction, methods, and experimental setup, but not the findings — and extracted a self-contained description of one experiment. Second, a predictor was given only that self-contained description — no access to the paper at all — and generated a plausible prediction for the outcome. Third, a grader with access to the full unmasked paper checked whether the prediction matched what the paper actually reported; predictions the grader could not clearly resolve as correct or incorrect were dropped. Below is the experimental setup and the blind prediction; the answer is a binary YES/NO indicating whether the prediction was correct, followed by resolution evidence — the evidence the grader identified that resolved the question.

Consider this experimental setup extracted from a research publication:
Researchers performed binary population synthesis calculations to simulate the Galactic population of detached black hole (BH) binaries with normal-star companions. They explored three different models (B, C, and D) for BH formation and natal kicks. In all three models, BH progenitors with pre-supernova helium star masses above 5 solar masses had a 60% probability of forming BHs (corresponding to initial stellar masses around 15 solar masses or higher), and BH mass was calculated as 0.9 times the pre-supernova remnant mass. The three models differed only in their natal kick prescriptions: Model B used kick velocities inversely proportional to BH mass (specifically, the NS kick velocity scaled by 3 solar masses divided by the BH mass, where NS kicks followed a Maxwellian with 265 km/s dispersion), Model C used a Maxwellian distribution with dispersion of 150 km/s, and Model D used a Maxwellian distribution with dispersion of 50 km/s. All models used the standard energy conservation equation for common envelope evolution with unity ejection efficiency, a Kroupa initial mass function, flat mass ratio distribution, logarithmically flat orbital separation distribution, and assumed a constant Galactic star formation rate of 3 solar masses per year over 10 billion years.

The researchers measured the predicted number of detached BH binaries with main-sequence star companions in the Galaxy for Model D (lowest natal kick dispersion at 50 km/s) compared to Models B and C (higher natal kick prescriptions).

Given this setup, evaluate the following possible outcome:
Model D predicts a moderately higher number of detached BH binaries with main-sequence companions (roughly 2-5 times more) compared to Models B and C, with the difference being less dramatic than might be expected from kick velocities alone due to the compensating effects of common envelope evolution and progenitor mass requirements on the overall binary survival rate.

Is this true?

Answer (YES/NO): YES